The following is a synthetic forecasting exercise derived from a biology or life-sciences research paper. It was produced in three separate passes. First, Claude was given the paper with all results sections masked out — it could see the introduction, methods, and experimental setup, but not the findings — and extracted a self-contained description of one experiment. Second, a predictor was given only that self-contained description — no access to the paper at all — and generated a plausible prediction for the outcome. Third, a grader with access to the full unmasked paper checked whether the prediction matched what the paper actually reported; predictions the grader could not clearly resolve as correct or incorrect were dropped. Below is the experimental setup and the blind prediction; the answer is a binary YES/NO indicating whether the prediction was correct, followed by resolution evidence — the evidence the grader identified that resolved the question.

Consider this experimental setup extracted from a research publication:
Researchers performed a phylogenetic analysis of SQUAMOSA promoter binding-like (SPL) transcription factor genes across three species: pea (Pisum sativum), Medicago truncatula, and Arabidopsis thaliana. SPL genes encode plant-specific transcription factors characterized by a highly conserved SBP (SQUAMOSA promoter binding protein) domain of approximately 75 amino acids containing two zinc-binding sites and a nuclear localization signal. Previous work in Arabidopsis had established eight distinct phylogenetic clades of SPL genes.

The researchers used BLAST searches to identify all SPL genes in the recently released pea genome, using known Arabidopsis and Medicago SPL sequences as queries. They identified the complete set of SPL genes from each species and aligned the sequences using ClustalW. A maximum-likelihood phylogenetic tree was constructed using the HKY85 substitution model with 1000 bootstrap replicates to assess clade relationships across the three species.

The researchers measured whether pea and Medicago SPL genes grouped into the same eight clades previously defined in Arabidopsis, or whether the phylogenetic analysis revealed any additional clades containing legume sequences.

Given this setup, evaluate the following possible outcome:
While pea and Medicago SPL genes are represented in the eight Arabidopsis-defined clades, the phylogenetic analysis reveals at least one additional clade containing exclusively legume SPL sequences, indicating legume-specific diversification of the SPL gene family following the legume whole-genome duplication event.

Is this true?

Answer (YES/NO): YES